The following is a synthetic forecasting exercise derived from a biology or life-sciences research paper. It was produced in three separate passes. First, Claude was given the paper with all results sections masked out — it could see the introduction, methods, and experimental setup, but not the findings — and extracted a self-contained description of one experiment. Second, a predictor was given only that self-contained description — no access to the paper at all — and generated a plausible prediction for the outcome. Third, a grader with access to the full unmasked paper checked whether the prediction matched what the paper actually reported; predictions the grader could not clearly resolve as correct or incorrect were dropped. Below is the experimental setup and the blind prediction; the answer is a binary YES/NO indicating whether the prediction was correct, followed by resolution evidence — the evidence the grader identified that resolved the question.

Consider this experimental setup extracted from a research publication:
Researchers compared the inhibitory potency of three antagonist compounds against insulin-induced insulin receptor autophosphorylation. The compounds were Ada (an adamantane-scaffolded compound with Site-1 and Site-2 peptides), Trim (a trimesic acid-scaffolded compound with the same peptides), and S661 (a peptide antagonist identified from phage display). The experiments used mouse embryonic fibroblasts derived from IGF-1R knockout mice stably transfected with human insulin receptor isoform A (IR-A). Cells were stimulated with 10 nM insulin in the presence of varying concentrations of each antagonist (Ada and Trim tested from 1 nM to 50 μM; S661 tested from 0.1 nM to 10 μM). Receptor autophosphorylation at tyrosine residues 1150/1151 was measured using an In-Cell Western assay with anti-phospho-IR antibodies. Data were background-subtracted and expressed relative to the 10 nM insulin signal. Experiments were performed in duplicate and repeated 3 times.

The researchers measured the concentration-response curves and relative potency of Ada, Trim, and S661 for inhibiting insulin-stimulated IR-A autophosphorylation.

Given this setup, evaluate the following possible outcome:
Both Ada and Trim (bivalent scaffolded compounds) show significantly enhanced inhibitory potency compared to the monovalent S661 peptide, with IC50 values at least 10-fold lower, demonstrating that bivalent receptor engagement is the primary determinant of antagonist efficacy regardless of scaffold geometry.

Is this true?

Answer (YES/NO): NO